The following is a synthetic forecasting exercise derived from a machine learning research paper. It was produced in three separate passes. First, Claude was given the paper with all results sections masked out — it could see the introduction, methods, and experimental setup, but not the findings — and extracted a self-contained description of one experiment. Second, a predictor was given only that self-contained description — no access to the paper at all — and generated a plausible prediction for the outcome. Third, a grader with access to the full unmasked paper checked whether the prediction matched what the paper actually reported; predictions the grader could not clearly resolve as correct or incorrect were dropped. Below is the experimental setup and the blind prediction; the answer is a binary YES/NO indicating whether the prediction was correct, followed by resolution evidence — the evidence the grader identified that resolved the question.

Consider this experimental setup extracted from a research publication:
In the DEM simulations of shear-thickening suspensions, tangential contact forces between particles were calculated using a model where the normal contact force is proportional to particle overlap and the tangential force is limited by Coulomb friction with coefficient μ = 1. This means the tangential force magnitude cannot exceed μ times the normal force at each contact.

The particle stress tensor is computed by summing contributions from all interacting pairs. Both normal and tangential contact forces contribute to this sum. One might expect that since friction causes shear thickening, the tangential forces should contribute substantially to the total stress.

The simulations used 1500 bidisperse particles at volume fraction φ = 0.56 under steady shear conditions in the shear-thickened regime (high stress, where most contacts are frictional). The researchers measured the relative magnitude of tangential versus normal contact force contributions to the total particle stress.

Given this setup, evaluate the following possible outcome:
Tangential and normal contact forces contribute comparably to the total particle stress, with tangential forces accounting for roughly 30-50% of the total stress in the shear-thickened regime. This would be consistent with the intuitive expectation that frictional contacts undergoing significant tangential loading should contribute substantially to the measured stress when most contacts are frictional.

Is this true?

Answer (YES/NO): NO